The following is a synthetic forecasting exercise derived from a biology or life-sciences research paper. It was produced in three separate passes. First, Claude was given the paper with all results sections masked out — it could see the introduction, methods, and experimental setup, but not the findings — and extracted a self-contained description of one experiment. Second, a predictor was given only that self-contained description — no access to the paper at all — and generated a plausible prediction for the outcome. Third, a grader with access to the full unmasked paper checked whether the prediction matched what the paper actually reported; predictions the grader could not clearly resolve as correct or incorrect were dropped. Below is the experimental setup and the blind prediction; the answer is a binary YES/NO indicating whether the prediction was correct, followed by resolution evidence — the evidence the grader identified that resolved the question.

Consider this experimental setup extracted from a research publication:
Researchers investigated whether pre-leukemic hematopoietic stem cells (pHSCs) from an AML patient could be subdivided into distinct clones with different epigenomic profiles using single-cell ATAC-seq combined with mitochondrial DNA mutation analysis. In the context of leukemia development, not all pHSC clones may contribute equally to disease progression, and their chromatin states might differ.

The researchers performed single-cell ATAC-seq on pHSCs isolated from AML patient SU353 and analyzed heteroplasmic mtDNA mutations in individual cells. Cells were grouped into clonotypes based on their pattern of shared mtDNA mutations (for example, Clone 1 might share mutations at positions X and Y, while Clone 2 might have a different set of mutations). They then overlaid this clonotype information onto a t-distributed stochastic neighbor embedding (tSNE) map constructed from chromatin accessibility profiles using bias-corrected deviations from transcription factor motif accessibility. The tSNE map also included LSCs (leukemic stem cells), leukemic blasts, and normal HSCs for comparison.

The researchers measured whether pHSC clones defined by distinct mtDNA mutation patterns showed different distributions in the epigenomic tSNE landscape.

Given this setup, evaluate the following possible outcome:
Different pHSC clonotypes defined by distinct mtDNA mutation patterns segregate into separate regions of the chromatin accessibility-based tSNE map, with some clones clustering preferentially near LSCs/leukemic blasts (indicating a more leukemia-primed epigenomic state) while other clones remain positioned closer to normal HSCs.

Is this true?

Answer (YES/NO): YES